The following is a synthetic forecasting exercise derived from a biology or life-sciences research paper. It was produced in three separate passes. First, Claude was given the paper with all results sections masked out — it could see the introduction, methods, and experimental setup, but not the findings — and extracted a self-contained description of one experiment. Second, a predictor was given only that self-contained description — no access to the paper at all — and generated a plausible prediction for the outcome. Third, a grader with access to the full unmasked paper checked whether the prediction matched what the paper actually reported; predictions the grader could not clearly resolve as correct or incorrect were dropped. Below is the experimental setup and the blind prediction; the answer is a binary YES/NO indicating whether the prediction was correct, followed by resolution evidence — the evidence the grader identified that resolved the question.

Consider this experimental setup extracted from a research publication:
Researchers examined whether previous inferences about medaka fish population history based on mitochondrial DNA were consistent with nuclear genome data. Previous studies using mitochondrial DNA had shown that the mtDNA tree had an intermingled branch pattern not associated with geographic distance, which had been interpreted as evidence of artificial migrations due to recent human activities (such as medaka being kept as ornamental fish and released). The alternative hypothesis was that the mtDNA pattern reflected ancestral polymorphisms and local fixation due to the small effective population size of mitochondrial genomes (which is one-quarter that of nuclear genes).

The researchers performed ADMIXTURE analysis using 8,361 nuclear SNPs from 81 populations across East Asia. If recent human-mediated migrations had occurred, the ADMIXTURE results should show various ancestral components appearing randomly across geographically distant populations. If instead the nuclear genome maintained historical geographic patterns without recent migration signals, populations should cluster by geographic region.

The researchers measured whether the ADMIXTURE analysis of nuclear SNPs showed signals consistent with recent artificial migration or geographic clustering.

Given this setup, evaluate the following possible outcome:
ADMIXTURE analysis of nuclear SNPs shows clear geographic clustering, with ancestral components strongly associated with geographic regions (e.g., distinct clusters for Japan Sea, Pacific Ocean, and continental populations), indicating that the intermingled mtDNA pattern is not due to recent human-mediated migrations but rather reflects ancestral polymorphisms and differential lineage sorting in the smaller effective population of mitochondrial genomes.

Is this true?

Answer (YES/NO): YES